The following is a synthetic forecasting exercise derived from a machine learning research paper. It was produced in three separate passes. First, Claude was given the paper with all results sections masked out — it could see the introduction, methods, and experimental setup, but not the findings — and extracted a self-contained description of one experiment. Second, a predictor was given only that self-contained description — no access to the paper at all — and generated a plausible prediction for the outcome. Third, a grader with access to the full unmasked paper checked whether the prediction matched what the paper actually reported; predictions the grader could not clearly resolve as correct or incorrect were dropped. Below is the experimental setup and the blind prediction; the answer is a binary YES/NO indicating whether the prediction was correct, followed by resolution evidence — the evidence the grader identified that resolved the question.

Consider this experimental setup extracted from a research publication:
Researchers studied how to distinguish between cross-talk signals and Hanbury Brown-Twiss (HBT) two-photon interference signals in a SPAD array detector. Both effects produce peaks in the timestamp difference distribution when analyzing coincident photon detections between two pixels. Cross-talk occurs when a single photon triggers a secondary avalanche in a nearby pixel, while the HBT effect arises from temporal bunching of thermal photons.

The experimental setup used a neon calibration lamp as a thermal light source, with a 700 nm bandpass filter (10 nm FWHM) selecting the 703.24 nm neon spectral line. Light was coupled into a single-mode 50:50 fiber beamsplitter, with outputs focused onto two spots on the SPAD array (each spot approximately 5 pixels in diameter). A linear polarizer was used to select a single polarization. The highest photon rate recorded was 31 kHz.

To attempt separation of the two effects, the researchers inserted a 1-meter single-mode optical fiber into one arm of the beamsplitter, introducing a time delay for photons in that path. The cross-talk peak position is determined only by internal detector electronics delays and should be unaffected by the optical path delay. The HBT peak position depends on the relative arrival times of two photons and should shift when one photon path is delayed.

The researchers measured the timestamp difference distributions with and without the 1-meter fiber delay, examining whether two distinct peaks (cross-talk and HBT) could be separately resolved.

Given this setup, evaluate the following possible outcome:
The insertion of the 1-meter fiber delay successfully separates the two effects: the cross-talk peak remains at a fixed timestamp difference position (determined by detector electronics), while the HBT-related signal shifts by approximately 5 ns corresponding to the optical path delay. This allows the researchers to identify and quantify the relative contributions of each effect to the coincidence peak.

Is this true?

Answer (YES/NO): YES